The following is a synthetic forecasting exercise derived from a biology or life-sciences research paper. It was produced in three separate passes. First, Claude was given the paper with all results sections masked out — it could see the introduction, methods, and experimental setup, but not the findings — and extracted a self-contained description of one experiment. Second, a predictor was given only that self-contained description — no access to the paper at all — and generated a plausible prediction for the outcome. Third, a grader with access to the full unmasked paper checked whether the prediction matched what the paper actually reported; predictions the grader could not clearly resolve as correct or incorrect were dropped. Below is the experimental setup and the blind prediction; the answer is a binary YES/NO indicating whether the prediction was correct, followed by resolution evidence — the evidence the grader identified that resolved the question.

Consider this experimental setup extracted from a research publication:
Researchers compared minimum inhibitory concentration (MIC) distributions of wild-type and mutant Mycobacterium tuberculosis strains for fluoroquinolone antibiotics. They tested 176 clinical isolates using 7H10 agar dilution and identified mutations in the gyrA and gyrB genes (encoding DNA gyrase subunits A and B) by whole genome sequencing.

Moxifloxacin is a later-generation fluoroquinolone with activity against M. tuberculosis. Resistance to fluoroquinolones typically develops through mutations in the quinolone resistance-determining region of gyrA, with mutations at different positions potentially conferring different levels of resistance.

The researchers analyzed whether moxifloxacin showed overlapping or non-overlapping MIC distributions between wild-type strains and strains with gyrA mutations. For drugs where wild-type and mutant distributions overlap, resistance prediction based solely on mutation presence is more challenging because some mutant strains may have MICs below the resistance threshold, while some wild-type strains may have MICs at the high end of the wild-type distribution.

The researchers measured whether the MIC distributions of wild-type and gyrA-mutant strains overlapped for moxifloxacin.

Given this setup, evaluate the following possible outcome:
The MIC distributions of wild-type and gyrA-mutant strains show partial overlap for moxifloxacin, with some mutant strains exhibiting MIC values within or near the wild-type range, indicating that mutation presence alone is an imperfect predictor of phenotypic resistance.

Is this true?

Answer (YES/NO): YES